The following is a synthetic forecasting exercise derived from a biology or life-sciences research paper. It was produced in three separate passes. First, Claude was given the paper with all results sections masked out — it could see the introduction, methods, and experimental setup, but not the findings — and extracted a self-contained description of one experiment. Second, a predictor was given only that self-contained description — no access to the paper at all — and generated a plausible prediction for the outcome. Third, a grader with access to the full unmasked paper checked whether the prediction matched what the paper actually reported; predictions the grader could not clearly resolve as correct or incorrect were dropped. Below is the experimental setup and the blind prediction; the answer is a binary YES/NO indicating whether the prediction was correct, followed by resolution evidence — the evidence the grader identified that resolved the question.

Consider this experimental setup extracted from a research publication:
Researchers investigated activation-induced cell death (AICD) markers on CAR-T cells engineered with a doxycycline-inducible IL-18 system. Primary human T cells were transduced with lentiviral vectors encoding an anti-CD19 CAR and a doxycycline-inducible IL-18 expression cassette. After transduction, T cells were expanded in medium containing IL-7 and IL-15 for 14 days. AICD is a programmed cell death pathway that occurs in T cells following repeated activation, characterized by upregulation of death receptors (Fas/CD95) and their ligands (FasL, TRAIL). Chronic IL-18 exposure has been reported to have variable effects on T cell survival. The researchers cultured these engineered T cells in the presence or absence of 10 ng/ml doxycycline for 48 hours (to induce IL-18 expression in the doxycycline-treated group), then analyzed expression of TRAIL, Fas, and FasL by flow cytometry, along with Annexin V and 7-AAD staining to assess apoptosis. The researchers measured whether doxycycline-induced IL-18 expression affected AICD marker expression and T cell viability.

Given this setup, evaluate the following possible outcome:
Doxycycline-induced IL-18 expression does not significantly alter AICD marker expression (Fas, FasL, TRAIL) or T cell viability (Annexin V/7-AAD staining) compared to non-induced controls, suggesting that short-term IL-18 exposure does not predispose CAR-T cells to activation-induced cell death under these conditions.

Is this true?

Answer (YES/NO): NO